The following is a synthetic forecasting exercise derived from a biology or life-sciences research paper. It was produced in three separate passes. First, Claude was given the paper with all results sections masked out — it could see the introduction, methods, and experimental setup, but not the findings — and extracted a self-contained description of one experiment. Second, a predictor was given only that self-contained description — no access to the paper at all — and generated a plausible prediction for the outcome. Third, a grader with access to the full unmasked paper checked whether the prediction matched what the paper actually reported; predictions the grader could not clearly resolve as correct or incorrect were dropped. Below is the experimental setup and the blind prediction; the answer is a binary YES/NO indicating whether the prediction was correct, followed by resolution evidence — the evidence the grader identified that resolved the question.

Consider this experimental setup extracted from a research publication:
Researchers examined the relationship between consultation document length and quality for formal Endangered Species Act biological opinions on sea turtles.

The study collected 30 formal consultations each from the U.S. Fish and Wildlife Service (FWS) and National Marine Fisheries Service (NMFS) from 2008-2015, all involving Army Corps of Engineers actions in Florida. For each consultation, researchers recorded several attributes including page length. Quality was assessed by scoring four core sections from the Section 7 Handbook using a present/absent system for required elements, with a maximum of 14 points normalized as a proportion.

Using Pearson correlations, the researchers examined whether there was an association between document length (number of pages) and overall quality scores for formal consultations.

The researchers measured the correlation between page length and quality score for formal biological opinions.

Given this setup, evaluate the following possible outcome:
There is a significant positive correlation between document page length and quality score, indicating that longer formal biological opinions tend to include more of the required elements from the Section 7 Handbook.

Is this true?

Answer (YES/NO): YES